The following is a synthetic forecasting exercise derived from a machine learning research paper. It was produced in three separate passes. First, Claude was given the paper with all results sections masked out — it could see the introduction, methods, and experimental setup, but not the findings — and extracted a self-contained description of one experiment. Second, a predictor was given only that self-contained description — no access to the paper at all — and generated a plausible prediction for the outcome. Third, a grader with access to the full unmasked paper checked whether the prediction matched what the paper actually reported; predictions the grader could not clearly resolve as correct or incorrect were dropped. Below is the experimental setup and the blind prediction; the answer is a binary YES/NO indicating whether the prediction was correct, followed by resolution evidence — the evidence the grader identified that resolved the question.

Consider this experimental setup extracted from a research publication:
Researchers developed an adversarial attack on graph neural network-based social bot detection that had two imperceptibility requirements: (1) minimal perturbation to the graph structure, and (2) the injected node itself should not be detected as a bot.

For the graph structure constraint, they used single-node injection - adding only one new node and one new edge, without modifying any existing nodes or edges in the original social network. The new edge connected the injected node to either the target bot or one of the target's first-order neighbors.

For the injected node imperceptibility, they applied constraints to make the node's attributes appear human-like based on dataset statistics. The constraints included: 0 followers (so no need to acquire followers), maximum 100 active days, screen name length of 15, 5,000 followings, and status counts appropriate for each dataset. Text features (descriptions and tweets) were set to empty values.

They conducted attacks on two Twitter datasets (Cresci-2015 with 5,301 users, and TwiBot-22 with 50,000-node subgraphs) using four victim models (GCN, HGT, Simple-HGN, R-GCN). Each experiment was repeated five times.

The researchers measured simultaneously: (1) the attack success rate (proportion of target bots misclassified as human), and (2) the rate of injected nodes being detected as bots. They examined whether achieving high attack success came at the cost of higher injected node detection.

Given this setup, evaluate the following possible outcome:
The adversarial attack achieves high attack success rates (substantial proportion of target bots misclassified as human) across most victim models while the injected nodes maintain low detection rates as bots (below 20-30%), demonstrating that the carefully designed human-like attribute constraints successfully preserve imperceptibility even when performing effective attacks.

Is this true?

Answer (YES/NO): YES